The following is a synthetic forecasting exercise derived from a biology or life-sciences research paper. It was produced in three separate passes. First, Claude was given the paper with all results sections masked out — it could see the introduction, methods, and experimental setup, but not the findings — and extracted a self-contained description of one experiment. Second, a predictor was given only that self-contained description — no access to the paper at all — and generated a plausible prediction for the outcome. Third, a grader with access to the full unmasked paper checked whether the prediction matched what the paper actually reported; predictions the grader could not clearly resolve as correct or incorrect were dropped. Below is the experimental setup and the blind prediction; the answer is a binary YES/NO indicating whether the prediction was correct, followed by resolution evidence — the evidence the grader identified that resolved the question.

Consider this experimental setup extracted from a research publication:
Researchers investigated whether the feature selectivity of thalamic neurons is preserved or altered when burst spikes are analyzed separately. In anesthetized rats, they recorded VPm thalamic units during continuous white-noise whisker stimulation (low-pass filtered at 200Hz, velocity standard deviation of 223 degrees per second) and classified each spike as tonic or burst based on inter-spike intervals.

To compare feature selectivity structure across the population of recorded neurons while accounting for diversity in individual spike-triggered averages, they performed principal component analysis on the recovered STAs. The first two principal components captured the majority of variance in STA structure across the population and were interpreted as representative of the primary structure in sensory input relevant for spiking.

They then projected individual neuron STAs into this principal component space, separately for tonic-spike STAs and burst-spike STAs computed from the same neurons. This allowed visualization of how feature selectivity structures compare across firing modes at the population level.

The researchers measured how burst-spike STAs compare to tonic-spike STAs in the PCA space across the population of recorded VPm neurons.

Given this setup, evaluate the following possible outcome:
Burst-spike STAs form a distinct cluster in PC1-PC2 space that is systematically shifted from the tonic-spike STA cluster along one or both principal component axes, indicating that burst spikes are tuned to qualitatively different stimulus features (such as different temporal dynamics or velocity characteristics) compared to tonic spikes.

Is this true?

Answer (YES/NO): NO